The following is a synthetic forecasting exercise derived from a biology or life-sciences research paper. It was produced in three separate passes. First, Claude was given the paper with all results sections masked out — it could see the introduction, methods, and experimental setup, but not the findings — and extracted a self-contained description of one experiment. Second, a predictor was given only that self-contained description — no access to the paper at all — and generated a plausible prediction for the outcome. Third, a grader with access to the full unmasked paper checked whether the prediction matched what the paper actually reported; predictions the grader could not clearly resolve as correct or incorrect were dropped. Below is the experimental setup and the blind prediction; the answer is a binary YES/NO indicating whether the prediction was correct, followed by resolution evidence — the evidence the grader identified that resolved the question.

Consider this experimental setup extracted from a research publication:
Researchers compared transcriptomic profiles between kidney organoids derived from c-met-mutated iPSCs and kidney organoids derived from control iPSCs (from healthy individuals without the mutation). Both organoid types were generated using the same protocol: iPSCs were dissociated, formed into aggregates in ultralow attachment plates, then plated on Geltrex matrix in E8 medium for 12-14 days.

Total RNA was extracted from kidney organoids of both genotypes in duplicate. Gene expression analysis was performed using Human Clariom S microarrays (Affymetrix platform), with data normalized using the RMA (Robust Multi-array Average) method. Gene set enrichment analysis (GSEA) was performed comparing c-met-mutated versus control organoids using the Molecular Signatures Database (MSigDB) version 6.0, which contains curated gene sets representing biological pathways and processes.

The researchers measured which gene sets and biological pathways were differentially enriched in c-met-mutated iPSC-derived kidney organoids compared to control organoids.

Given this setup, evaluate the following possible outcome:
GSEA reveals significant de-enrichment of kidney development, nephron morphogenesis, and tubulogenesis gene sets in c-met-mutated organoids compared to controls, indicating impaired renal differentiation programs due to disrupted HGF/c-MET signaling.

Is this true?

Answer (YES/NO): NO